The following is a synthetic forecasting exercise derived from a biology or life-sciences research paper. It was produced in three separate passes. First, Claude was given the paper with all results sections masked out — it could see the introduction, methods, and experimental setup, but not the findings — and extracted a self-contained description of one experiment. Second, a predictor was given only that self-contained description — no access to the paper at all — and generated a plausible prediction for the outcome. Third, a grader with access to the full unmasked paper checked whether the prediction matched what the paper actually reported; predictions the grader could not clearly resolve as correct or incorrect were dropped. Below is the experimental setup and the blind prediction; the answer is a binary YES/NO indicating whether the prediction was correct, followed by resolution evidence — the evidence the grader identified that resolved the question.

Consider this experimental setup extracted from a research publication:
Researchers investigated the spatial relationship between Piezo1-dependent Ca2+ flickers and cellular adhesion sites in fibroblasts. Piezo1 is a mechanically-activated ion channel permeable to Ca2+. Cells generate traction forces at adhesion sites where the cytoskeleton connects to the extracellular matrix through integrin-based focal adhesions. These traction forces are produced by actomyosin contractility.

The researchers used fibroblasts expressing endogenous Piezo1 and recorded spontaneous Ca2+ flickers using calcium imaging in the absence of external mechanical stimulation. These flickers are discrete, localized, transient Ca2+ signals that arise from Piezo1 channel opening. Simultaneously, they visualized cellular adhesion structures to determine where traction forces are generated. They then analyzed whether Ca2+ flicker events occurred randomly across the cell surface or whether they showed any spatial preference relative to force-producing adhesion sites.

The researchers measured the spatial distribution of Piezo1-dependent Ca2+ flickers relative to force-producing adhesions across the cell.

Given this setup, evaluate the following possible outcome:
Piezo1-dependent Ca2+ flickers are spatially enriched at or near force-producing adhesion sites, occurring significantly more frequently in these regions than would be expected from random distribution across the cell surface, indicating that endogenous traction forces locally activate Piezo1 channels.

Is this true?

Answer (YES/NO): YES